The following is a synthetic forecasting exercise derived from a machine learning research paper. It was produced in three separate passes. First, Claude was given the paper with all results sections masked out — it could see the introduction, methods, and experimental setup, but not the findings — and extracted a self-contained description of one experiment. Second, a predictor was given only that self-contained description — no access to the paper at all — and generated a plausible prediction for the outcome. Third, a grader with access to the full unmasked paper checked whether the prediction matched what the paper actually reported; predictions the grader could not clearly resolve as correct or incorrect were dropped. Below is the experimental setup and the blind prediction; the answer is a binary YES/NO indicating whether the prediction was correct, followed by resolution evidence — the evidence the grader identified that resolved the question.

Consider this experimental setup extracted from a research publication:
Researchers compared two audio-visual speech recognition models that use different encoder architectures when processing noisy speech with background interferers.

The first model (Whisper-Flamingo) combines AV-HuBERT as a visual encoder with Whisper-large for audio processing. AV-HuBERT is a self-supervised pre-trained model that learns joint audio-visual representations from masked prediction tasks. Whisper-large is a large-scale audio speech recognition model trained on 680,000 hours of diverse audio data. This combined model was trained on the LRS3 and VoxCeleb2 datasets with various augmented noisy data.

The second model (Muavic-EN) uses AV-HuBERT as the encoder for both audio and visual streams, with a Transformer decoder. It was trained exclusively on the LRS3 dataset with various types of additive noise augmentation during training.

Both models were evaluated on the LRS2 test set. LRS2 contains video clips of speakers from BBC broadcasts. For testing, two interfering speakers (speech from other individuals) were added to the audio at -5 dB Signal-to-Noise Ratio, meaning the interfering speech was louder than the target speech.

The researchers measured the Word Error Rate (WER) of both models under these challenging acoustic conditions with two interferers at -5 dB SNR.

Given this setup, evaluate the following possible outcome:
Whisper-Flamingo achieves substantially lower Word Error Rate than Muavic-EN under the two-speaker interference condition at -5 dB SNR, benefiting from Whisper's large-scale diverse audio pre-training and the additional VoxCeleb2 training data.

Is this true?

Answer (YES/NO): NO